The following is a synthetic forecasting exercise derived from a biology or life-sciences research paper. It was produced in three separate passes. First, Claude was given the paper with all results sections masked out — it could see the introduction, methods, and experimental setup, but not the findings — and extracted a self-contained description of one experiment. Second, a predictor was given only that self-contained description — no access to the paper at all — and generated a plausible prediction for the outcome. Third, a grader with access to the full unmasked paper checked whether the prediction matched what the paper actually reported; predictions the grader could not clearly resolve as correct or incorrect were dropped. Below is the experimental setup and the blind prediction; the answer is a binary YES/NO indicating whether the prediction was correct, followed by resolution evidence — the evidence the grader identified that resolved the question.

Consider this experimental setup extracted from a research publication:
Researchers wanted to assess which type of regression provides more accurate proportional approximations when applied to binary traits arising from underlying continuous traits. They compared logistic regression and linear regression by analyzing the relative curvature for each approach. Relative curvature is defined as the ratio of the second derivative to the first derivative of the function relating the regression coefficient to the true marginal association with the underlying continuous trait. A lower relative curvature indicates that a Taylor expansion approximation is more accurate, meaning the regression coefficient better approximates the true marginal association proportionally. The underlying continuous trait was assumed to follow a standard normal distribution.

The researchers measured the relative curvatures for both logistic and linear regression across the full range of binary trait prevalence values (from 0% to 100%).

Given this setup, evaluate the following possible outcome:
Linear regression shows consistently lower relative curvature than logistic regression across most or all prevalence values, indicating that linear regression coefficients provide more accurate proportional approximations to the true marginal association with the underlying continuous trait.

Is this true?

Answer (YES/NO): NO